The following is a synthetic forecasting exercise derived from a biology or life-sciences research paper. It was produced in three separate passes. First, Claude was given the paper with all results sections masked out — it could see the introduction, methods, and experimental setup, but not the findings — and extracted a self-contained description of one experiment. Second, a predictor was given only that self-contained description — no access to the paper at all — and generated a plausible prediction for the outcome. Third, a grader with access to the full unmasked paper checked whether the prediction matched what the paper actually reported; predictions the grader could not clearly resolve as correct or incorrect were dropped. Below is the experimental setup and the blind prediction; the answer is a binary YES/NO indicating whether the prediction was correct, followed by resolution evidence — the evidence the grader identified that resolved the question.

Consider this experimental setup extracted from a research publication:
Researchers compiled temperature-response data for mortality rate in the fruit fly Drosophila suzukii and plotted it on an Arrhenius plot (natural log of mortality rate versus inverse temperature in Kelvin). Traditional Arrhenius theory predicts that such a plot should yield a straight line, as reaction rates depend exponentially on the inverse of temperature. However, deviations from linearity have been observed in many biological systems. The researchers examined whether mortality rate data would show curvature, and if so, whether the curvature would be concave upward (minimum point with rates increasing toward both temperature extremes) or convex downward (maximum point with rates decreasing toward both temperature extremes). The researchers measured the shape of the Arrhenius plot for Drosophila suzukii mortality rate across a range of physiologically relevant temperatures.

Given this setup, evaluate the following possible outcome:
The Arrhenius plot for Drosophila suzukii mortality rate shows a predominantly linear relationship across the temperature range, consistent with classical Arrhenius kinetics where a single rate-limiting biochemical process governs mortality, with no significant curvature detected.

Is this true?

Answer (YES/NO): NO